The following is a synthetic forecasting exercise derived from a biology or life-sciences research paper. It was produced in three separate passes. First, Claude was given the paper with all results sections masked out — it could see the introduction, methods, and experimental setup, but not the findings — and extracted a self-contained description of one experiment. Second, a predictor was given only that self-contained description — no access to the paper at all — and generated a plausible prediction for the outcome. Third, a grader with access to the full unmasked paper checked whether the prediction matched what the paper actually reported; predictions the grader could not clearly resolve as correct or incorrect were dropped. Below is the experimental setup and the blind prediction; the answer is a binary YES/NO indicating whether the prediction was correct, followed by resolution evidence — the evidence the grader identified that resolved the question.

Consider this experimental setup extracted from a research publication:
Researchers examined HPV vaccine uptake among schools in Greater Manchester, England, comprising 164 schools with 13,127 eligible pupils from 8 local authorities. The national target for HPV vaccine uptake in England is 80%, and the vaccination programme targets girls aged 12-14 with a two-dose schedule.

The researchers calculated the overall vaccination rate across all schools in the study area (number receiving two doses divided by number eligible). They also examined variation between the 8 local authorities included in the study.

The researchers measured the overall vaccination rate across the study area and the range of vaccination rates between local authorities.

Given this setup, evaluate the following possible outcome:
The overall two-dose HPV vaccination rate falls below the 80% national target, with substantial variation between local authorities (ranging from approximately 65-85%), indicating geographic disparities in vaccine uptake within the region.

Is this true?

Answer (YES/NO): NO